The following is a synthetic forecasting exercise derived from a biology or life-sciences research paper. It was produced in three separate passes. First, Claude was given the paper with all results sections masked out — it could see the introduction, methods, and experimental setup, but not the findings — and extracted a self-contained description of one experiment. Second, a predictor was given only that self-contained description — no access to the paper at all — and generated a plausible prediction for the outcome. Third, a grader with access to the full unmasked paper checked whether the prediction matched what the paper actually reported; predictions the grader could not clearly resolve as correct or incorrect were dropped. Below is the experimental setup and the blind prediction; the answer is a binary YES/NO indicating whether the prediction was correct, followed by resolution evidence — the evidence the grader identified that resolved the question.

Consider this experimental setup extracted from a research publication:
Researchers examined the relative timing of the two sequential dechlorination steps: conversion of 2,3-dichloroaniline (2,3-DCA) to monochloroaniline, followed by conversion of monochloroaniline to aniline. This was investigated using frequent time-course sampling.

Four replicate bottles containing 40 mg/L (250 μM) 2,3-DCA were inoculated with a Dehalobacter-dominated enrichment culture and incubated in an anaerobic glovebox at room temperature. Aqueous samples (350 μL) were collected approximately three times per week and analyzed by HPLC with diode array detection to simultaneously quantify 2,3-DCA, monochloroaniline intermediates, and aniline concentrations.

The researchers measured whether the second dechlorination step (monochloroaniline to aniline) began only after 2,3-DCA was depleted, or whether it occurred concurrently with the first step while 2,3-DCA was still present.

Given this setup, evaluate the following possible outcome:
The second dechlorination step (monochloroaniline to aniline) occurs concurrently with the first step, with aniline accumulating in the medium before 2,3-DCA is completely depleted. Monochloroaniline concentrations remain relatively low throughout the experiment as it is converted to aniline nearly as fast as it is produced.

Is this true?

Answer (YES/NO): NO